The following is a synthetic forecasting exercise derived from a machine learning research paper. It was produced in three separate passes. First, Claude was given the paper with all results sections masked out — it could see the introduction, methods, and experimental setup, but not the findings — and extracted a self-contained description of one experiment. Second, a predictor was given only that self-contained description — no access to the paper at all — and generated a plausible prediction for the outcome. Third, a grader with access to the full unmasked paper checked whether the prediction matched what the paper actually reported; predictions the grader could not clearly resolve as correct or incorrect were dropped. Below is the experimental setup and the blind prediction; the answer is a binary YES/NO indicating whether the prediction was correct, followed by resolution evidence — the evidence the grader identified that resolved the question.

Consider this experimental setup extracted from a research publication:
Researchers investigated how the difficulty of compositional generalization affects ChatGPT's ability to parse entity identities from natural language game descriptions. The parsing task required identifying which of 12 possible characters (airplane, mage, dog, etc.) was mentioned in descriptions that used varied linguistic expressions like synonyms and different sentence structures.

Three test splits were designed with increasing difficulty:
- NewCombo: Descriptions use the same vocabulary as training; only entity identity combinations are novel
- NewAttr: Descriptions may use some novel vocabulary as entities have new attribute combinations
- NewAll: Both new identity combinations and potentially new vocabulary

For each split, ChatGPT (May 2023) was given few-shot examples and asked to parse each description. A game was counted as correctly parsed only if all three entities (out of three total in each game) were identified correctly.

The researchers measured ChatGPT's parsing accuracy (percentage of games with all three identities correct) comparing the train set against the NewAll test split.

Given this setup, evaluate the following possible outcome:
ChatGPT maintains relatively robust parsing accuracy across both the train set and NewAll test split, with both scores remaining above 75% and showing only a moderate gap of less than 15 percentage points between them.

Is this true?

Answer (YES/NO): YES